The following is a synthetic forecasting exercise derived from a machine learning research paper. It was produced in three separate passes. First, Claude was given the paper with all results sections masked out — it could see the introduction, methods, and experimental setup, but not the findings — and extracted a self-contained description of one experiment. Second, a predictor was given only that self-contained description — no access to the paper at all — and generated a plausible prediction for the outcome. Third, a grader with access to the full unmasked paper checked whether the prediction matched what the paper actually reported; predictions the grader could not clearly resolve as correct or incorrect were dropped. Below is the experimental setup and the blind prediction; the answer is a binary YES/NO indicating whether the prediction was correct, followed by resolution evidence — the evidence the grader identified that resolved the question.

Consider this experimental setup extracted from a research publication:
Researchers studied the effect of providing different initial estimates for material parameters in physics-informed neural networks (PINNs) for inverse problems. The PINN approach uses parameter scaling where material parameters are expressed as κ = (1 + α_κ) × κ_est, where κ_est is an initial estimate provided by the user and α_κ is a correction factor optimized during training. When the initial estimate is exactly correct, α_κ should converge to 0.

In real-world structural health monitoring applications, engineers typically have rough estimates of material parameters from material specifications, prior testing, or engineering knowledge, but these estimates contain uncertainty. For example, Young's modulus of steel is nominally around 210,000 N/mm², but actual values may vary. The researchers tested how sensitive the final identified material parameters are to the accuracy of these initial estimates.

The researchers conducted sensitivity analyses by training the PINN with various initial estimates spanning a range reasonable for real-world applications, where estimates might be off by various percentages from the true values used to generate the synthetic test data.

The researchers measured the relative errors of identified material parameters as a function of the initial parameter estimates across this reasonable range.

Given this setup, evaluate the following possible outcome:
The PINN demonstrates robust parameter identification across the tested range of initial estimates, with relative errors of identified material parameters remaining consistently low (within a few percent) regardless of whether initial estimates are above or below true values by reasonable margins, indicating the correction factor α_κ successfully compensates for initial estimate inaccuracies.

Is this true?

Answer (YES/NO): YES